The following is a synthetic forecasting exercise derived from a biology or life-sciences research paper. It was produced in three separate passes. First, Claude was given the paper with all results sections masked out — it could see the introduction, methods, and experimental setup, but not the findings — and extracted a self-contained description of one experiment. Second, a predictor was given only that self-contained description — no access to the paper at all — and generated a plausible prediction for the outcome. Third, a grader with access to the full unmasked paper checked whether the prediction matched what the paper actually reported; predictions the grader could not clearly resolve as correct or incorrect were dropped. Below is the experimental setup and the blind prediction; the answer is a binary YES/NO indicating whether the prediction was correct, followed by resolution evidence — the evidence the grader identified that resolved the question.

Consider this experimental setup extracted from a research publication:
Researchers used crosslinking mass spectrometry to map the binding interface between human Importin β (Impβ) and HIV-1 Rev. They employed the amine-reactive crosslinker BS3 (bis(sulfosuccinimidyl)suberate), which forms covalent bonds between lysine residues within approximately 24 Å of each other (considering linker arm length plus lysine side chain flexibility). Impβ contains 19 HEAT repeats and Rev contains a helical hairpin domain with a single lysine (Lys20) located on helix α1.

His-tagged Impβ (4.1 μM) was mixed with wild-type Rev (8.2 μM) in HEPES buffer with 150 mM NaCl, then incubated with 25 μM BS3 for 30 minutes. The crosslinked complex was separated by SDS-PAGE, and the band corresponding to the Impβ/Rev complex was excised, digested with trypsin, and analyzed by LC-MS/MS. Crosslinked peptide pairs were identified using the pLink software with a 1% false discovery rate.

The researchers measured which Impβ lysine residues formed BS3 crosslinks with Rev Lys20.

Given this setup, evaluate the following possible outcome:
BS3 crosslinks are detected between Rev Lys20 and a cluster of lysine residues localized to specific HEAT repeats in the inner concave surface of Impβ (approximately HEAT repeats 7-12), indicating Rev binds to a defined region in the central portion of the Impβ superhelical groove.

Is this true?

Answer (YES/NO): NO